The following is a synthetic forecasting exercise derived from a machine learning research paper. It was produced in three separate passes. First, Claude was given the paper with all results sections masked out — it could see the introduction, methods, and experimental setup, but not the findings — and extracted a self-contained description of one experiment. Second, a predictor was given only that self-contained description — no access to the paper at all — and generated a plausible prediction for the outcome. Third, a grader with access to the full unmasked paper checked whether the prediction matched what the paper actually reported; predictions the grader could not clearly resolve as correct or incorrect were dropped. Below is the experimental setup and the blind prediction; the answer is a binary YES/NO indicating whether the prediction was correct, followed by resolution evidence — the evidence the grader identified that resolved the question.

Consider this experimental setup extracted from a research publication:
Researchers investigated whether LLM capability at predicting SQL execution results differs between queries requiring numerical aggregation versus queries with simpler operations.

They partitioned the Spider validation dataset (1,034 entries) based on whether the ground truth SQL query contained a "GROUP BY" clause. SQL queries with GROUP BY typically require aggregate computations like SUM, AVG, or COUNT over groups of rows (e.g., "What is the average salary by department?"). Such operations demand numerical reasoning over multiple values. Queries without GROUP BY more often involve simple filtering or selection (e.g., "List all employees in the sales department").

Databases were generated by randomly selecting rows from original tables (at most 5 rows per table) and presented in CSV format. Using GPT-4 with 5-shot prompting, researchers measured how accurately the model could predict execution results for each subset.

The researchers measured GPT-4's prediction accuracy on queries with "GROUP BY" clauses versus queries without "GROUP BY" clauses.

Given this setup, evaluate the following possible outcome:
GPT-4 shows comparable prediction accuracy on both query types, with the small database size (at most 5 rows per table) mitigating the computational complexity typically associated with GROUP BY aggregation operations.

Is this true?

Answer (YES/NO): NO